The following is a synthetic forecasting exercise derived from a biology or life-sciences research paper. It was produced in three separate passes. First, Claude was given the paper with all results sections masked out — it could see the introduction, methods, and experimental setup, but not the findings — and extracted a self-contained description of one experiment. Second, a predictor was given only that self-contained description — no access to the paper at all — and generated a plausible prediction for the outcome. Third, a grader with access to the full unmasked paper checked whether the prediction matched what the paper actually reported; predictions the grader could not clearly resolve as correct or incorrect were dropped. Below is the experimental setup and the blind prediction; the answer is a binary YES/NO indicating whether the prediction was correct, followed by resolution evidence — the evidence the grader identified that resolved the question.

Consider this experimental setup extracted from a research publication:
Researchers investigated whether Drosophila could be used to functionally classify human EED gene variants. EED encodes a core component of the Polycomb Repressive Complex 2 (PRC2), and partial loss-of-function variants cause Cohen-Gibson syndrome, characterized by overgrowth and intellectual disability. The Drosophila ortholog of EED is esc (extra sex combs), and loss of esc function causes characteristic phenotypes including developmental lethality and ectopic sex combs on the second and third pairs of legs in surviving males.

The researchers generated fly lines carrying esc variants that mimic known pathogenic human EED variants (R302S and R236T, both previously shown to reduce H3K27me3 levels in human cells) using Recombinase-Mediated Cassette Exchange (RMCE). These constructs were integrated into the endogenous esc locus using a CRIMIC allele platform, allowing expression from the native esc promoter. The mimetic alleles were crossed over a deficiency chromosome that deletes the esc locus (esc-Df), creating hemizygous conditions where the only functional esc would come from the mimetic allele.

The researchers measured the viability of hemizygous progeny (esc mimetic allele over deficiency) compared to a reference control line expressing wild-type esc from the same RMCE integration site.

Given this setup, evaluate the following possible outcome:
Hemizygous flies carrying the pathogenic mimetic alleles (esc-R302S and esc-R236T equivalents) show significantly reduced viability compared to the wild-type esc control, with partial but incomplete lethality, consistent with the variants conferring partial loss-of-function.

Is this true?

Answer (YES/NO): YES